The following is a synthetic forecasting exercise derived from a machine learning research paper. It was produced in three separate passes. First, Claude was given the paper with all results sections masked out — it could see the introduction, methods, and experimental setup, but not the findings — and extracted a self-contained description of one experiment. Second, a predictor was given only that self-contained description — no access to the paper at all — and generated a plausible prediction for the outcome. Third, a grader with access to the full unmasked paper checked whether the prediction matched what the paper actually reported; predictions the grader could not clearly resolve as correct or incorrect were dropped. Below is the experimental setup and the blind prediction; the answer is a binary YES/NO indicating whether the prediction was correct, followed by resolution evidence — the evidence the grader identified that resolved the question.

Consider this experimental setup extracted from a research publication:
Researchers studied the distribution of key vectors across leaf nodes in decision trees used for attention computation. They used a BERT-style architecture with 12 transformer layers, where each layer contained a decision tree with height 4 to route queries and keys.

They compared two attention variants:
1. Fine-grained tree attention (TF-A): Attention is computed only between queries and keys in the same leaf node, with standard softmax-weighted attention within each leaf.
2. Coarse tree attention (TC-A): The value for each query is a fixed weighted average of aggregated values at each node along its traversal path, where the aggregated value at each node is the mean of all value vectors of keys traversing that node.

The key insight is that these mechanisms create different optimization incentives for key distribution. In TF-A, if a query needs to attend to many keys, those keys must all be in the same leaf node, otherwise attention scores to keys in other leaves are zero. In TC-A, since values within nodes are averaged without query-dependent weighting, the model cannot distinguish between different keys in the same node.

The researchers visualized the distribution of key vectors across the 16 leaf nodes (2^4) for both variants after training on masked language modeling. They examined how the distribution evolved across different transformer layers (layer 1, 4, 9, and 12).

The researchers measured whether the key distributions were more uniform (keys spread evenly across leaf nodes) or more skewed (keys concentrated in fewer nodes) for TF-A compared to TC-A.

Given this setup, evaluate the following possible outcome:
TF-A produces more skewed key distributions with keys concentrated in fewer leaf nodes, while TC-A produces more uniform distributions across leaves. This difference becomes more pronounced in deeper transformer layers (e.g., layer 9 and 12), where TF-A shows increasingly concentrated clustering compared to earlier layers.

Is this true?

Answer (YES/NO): YES